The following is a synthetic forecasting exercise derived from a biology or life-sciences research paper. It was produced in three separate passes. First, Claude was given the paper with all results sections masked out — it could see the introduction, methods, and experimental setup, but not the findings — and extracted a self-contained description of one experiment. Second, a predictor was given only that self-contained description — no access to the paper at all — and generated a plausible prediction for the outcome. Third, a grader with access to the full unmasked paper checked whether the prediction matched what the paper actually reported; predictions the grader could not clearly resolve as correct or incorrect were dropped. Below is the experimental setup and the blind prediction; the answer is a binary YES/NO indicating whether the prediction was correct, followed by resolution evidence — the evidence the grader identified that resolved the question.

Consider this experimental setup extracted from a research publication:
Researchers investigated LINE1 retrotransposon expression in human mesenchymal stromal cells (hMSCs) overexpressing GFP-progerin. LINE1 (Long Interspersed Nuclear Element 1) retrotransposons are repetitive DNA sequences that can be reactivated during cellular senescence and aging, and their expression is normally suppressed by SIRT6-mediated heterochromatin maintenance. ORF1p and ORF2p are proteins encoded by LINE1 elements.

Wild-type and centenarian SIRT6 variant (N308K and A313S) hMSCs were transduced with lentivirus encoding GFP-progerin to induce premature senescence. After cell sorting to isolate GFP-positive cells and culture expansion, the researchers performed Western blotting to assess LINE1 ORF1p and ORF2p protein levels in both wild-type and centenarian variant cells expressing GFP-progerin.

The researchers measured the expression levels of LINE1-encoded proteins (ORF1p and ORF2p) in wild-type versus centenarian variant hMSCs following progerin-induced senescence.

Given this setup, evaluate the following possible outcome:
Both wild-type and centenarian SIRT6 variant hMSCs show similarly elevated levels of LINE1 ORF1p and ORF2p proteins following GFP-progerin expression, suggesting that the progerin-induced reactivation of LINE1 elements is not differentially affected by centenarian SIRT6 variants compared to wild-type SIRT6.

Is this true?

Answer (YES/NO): NO